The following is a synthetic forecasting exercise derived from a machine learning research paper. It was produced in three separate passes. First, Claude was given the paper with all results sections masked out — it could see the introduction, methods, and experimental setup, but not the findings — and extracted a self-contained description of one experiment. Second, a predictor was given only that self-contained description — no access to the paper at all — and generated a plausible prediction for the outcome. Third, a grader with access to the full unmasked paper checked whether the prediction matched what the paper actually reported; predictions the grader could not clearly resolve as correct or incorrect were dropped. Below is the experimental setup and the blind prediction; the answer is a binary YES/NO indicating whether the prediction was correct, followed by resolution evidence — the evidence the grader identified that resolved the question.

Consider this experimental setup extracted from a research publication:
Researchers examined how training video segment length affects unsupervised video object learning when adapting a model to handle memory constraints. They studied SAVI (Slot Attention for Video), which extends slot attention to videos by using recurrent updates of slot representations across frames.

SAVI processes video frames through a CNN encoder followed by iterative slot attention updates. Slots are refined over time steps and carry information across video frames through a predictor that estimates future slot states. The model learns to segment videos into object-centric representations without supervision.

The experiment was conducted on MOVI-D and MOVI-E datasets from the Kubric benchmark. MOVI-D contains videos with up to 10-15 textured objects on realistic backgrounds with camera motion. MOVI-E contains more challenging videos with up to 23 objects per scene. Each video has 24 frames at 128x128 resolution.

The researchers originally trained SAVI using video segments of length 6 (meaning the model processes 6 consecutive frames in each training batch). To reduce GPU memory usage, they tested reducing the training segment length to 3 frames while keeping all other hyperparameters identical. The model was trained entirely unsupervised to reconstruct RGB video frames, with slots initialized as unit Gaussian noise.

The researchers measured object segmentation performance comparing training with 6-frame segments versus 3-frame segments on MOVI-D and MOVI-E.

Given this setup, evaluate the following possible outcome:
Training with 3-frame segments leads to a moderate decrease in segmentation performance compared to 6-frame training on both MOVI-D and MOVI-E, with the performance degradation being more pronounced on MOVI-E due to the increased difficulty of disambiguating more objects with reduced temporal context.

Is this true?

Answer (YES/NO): NO